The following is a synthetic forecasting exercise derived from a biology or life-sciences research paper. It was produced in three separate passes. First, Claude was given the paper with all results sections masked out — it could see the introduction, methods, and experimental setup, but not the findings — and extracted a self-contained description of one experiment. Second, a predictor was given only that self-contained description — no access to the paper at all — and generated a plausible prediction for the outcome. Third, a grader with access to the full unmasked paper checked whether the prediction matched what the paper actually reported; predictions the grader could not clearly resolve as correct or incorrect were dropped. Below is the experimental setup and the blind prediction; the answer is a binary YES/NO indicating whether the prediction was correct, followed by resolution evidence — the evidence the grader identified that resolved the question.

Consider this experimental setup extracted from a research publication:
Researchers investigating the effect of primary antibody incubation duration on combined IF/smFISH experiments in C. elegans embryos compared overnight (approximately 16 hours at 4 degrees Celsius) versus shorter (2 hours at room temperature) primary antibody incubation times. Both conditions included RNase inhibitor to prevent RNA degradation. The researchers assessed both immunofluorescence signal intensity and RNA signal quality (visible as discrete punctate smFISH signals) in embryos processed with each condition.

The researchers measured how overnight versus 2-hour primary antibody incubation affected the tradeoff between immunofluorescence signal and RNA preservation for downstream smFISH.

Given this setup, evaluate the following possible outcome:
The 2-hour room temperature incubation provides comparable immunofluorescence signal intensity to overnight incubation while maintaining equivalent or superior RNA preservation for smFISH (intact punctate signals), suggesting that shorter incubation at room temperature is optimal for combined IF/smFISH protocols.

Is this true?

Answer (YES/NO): NO